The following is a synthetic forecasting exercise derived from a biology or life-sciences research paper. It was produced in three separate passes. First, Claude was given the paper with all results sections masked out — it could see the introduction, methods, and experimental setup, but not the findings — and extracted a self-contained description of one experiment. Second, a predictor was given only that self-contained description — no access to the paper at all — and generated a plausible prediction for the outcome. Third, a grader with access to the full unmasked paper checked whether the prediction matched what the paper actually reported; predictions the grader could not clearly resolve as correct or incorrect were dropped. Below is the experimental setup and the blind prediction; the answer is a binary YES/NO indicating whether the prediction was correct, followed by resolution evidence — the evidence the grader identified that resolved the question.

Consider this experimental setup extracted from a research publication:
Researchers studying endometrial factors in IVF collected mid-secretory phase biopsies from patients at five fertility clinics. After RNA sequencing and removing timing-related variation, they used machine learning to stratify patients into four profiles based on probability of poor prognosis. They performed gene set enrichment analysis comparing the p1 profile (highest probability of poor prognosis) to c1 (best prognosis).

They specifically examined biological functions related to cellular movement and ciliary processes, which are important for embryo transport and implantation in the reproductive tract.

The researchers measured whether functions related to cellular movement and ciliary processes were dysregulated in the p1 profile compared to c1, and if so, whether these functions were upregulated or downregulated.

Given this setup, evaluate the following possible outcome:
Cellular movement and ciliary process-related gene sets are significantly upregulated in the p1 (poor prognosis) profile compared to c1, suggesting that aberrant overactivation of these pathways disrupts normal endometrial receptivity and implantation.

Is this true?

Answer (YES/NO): NO